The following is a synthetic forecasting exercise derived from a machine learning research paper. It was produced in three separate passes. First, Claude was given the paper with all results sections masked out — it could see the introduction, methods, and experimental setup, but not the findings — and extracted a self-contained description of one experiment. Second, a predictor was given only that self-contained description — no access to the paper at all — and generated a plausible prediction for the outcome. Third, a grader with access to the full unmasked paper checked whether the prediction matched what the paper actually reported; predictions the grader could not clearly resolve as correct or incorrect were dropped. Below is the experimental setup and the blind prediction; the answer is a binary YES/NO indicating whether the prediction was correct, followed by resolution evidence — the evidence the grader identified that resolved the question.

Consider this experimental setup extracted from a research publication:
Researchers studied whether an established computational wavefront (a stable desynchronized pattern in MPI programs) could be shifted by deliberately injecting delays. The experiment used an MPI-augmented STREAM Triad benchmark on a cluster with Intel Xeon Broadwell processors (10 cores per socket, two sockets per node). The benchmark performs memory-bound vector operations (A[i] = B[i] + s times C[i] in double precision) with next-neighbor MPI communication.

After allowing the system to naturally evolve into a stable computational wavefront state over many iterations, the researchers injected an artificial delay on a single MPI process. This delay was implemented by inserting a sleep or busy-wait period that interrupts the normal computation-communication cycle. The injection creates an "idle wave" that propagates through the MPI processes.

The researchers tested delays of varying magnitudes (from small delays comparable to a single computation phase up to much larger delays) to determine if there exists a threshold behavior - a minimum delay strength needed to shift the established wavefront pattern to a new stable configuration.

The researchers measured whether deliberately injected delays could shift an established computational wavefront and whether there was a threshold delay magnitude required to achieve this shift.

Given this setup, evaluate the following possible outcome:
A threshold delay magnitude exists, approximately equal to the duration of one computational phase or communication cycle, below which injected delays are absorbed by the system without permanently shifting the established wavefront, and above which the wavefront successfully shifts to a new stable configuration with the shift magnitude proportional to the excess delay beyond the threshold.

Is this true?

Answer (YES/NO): NO